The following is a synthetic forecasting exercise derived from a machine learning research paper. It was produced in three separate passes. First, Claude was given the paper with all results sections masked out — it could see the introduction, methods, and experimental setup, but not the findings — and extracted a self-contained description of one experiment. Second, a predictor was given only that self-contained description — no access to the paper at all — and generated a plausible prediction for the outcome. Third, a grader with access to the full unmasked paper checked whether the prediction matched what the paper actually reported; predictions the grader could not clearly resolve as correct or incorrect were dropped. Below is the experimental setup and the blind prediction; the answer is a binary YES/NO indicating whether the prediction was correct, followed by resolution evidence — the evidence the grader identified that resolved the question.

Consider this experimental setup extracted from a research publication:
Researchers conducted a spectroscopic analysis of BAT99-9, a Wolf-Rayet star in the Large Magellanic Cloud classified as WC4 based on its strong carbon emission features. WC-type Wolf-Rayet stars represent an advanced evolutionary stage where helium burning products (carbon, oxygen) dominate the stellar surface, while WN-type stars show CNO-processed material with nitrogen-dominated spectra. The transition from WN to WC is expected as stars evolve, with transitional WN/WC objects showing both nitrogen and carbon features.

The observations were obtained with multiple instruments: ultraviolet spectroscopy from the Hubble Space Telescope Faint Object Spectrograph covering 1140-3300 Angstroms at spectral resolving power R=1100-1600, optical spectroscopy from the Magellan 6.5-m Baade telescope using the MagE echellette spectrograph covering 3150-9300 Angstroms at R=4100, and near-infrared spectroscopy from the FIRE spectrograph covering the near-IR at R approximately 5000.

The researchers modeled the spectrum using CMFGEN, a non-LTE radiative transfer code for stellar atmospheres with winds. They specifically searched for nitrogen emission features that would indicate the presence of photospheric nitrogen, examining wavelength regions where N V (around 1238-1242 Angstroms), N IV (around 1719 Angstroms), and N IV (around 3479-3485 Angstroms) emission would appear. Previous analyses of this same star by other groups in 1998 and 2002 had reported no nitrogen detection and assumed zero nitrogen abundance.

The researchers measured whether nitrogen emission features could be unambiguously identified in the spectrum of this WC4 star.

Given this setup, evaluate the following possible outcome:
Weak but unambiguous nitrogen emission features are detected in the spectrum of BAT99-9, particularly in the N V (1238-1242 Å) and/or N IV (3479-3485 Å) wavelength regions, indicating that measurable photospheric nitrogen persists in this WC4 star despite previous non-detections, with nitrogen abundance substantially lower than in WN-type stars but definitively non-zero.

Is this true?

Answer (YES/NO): YES